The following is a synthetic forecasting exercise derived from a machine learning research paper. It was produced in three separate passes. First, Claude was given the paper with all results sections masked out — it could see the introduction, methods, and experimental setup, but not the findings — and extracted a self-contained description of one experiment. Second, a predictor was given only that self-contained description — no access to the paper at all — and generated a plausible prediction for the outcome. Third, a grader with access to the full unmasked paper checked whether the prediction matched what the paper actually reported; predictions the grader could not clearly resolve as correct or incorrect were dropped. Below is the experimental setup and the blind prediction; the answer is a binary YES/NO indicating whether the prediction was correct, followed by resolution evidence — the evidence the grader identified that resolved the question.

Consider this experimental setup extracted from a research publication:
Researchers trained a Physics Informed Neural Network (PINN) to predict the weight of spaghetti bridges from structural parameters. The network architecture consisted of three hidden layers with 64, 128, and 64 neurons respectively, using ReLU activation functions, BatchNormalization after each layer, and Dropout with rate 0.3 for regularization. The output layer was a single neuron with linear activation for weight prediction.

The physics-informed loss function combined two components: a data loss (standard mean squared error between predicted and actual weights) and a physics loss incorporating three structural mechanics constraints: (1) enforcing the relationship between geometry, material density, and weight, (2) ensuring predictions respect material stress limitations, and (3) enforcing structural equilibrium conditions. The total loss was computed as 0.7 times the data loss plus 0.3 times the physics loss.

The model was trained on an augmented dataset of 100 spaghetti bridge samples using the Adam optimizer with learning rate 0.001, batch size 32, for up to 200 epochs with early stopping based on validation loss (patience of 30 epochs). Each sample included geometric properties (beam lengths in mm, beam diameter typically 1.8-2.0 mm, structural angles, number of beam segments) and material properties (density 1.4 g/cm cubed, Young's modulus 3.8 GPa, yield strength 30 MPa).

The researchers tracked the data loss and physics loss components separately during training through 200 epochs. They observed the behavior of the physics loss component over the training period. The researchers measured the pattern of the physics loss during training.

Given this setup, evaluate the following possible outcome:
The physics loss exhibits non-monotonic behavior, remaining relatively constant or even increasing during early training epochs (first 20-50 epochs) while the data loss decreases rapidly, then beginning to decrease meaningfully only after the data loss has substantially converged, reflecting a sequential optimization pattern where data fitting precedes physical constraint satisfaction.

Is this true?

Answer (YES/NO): NO